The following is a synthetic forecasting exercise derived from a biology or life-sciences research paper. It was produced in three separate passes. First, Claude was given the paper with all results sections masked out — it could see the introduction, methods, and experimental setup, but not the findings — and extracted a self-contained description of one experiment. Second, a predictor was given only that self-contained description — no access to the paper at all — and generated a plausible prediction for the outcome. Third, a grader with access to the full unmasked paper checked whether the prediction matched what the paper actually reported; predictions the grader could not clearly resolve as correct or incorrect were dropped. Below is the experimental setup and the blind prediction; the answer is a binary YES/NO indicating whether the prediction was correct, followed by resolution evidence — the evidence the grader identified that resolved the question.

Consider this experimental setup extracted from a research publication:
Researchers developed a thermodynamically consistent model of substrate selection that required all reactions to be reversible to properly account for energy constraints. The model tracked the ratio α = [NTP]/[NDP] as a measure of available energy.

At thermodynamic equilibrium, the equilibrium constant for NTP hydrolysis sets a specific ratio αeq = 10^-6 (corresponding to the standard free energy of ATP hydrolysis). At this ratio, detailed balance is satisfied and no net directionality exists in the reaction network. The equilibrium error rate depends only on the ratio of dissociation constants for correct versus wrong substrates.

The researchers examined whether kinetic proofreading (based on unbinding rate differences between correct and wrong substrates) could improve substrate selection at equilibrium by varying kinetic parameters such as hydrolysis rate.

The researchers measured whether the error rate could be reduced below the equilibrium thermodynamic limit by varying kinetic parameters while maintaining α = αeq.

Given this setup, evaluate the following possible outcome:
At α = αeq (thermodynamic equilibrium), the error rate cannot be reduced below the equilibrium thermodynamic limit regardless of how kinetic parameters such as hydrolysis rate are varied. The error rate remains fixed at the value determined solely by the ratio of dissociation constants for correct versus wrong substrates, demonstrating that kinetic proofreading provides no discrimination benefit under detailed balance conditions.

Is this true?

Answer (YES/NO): YES